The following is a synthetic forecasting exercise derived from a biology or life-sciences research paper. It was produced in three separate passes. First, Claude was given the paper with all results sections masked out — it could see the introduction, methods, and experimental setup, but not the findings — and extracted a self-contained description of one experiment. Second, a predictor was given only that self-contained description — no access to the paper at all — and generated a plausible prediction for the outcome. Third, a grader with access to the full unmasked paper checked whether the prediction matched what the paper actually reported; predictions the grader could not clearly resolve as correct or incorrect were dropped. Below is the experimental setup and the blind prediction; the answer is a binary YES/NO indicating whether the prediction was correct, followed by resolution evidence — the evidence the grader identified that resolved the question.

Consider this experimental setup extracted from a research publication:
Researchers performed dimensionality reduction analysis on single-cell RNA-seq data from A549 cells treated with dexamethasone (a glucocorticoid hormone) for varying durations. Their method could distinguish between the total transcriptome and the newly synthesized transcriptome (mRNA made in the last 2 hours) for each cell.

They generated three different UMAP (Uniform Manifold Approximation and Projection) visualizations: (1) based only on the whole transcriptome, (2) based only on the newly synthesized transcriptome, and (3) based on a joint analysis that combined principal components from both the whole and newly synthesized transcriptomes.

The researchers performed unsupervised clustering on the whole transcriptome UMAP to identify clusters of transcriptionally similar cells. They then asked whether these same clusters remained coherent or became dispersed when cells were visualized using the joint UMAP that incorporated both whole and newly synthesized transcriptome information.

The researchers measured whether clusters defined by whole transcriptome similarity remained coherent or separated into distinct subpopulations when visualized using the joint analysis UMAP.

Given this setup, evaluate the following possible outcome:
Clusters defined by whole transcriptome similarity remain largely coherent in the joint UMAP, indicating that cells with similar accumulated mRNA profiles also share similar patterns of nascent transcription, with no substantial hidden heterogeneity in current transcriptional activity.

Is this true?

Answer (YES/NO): NO